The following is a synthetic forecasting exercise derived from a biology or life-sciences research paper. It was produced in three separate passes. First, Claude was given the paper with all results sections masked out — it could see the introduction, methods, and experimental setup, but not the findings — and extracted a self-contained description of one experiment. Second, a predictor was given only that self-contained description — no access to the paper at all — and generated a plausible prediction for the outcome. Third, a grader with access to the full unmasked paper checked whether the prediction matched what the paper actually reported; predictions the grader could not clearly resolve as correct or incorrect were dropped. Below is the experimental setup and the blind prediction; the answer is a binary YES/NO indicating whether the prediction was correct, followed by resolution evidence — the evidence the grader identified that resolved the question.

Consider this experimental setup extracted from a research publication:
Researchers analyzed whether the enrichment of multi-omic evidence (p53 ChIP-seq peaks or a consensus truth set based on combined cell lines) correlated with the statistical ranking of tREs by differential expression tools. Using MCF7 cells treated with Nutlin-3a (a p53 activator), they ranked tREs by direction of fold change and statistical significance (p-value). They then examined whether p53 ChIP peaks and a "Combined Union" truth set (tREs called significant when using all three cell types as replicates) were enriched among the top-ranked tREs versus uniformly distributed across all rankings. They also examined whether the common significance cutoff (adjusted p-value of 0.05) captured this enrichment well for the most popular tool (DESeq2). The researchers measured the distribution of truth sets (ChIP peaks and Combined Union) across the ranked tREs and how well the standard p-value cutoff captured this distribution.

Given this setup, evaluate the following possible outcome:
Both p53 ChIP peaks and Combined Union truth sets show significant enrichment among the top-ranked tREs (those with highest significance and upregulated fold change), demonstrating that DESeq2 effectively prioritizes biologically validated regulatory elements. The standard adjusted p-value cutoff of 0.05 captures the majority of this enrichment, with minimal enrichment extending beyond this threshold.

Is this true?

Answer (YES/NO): NO